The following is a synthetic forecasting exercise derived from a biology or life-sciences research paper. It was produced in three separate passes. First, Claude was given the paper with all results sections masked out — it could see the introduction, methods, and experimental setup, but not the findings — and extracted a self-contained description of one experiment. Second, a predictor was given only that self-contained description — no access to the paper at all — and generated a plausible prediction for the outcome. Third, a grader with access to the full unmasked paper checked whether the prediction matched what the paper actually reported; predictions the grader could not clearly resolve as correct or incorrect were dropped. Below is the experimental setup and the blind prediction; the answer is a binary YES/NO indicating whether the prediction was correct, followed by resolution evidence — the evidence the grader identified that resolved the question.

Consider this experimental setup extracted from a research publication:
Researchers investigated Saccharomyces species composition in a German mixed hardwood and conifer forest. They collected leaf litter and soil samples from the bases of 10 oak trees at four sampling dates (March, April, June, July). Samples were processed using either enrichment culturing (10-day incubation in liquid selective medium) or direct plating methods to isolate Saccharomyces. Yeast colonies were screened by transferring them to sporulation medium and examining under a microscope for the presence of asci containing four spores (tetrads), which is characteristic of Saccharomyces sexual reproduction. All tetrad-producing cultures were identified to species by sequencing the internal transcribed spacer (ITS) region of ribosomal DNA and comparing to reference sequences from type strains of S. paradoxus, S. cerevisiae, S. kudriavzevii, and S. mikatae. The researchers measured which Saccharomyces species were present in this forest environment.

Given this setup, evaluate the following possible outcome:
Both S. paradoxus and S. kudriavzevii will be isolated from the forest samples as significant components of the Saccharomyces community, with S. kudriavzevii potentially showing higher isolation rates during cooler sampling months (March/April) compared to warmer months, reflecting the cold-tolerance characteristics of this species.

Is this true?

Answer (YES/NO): NO